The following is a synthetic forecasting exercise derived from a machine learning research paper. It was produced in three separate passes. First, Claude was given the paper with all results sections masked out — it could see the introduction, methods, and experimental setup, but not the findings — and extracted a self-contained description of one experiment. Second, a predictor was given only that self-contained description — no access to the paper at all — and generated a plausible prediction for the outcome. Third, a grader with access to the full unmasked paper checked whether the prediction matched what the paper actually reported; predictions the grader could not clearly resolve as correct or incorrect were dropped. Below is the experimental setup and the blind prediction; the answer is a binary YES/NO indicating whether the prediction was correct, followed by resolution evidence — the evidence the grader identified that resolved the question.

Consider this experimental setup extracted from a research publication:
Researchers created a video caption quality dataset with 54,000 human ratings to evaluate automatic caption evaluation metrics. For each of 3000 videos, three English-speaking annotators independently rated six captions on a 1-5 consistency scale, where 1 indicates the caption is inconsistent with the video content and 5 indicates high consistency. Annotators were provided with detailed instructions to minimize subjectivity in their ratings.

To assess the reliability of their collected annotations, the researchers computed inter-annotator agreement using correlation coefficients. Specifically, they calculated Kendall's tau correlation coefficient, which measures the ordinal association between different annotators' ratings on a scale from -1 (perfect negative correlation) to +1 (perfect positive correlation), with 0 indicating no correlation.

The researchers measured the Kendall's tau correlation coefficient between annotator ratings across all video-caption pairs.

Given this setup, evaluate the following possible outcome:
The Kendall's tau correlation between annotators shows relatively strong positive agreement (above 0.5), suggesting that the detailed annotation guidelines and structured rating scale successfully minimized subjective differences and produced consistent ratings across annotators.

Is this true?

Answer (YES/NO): YES